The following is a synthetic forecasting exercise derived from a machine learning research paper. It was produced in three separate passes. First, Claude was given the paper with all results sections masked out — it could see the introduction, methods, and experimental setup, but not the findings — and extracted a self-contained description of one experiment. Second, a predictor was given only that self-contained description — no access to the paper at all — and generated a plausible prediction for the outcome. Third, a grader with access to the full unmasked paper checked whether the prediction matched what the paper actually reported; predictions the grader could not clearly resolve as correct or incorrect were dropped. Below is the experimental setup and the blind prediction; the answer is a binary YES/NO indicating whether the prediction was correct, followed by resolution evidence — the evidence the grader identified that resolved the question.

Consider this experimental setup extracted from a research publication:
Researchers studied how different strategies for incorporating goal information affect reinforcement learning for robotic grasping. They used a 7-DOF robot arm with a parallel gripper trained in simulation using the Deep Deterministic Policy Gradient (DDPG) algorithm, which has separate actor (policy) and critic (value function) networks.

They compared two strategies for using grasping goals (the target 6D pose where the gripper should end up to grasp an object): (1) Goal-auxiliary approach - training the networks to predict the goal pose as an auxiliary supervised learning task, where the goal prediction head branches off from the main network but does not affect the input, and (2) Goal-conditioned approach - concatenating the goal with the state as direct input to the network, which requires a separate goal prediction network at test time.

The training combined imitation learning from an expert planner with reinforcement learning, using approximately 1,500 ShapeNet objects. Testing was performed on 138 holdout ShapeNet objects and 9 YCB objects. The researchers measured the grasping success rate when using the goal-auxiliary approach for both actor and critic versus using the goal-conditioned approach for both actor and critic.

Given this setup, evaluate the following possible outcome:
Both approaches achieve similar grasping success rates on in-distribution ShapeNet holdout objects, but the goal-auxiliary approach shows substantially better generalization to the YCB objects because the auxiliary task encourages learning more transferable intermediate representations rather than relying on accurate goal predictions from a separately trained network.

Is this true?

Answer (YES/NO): NO